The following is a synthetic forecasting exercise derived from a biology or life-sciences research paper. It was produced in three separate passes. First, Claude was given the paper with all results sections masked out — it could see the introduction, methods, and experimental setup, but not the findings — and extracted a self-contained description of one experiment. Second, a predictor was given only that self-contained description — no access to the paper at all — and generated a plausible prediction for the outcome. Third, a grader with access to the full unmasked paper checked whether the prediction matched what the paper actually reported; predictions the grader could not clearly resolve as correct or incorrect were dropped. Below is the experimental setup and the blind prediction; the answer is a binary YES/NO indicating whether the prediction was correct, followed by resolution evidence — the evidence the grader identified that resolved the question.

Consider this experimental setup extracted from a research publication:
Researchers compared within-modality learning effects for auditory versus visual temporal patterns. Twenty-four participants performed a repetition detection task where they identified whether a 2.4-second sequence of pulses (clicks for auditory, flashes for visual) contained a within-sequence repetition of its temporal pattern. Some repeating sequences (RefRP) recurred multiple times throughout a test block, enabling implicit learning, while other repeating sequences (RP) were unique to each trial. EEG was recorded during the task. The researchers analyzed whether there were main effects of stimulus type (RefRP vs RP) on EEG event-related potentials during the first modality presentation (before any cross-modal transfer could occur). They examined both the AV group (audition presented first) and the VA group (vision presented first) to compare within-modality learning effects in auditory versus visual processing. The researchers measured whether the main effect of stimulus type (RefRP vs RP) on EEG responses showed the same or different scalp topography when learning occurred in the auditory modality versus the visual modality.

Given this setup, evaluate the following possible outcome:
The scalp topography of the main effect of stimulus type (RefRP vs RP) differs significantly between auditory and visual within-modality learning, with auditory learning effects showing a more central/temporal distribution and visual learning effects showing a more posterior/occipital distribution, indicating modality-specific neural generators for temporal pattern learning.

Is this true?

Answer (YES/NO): NO